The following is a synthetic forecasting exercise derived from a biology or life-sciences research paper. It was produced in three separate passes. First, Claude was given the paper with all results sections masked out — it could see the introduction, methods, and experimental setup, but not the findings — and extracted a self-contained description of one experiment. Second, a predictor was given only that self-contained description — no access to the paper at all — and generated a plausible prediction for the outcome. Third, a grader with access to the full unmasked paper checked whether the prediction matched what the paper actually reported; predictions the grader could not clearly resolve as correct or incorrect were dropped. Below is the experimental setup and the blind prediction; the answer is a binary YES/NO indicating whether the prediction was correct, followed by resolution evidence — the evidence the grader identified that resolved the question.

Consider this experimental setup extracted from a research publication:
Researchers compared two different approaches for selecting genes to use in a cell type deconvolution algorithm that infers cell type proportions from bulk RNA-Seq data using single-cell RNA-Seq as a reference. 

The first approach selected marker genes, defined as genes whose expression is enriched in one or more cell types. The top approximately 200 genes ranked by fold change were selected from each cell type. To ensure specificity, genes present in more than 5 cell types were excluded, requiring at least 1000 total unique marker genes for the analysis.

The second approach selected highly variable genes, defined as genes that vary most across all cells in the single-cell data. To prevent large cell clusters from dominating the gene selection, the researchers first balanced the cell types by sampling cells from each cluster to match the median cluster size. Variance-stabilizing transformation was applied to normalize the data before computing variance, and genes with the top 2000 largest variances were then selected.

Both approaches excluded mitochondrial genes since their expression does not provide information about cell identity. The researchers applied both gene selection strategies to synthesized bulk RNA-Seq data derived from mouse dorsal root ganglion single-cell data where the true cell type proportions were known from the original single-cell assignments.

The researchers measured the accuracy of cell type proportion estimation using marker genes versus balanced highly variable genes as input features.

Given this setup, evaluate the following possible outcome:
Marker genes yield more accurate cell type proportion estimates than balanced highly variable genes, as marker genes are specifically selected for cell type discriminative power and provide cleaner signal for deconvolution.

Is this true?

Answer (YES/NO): NO